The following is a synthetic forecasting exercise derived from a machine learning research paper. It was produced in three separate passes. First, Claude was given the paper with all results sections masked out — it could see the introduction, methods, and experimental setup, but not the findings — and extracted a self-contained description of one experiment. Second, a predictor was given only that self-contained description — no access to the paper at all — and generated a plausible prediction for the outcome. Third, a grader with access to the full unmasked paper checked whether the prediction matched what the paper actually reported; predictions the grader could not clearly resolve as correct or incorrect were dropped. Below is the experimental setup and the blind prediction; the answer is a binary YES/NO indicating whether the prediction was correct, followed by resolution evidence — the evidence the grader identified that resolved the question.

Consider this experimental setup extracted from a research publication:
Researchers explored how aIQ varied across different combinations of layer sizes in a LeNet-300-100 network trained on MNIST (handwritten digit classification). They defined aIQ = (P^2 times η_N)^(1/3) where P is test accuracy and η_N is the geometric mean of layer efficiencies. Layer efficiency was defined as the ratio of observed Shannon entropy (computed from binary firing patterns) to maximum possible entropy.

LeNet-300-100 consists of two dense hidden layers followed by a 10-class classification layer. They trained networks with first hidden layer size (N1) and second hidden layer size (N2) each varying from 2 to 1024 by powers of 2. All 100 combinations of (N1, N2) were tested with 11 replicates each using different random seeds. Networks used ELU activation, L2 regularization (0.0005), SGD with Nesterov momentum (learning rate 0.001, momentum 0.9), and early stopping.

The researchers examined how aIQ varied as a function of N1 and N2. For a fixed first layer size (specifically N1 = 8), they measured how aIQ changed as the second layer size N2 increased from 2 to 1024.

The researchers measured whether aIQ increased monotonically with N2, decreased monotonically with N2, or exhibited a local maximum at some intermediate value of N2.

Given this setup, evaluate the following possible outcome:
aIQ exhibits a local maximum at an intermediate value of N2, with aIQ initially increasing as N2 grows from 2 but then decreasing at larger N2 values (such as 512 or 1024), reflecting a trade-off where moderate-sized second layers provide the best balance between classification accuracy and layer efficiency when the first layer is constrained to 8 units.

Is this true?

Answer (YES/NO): YES